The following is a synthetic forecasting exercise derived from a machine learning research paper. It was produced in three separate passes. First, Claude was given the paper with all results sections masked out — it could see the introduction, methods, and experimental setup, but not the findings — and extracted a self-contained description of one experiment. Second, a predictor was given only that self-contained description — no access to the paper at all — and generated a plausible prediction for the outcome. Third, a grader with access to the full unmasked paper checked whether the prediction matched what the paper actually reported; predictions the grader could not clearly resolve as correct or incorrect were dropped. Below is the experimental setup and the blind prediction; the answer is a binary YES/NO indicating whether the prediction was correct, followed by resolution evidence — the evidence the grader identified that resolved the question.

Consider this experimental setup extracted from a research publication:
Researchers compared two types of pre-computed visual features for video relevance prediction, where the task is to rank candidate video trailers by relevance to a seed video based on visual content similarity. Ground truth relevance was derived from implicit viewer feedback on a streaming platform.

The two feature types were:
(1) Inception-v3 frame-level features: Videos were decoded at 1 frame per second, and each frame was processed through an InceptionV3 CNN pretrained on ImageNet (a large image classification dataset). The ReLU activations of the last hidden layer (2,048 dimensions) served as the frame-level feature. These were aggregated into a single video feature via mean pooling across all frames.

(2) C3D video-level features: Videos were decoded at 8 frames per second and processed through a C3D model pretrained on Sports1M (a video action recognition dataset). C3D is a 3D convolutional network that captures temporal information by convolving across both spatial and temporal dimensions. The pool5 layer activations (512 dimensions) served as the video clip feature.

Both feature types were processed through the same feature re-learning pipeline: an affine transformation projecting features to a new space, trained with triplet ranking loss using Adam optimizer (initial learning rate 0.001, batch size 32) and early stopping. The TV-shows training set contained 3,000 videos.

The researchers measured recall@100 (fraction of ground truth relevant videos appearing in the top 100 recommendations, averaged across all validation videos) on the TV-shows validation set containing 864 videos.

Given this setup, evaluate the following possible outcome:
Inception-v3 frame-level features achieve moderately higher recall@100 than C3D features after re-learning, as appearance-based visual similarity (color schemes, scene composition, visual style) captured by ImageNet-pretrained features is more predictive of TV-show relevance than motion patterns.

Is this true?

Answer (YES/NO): YES